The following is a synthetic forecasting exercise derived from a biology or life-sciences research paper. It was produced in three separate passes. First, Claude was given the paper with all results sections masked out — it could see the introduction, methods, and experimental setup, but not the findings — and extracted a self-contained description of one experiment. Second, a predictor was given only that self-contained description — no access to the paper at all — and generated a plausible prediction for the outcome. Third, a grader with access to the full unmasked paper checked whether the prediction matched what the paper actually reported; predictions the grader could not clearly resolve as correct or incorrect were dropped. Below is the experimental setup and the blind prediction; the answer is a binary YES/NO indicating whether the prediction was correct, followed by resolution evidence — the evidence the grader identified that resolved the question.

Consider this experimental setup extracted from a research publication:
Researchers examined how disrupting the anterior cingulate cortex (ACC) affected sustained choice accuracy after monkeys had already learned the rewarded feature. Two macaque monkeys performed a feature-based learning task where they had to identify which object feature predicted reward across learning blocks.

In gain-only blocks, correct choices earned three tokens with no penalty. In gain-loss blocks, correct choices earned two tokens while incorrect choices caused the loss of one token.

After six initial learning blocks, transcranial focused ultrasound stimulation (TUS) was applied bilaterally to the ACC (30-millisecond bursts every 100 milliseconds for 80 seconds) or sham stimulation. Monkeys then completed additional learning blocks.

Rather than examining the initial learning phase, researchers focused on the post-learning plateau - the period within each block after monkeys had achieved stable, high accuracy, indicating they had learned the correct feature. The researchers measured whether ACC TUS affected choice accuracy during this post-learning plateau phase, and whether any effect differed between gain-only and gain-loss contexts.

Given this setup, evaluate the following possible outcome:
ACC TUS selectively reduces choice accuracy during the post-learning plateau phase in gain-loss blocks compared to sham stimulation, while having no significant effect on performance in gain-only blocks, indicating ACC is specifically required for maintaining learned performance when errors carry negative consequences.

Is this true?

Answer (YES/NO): YES